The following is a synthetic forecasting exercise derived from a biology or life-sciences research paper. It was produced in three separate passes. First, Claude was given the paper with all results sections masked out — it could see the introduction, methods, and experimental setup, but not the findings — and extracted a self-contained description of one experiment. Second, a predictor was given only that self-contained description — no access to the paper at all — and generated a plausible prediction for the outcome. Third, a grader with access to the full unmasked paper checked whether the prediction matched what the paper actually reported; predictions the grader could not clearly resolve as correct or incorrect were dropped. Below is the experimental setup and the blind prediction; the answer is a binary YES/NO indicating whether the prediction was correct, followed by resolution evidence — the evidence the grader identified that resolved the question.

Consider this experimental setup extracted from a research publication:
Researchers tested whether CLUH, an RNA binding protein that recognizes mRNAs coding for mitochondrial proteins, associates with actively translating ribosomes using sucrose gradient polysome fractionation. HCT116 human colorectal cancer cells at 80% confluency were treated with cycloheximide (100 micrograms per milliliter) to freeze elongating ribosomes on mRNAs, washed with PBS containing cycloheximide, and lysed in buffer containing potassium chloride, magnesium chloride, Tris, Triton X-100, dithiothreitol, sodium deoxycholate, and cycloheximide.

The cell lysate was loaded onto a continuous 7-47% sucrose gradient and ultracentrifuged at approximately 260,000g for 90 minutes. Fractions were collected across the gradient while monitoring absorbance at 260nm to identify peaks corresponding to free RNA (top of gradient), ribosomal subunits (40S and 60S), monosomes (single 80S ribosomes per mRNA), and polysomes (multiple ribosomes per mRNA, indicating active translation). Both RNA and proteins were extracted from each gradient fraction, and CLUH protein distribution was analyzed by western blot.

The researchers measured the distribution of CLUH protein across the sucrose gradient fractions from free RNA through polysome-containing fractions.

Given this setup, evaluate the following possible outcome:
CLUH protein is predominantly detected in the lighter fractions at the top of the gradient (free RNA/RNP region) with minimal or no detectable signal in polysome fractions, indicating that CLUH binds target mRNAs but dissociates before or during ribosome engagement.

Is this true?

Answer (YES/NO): NO